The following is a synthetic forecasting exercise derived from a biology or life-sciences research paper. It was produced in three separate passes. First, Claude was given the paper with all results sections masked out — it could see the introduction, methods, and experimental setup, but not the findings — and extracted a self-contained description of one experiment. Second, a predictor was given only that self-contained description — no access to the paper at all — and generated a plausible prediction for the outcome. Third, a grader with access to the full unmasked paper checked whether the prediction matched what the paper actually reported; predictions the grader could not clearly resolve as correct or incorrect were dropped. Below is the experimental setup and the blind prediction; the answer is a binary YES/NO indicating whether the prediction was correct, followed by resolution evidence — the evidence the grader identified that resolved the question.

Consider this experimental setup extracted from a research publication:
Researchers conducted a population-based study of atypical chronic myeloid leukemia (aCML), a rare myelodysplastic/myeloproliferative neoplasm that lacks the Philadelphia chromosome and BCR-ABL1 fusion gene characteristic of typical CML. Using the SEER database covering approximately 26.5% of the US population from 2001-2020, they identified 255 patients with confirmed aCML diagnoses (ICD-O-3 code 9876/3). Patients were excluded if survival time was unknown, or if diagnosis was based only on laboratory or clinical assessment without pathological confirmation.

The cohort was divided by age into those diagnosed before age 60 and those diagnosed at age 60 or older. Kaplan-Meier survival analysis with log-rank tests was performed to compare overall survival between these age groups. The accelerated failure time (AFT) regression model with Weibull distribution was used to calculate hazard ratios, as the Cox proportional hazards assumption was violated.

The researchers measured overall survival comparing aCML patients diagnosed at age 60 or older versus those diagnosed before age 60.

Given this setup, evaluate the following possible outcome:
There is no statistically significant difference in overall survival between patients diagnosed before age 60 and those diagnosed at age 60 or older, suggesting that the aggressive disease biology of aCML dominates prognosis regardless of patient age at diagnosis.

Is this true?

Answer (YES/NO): NO